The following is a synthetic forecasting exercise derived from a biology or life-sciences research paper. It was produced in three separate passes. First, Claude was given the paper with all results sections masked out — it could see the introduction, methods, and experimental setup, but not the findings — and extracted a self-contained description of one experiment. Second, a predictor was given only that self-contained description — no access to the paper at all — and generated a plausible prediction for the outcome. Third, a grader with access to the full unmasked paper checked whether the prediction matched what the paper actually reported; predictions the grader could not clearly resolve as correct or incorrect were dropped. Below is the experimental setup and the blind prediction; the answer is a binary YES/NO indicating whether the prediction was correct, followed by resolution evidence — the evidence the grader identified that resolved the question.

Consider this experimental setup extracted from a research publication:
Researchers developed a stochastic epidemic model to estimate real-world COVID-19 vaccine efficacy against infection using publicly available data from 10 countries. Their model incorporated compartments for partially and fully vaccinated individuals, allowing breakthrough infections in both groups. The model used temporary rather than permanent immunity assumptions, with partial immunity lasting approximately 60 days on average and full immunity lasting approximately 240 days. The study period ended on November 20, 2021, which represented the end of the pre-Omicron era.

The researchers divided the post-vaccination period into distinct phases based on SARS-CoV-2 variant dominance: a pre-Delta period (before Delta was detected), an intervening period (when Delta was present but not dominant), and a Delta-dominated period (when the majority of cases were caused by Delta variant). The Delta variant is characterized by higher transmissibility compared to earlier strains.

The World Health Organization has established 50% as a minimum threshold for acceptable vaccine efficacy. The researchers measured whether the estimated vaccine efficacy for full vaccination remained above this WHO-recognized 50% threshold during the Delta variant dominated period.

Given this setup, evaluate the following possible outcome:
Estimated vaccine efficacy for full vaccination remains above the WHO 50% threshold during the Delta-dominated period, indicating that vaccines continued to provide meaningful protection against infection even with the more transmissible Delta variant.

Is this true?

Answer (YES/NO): NO